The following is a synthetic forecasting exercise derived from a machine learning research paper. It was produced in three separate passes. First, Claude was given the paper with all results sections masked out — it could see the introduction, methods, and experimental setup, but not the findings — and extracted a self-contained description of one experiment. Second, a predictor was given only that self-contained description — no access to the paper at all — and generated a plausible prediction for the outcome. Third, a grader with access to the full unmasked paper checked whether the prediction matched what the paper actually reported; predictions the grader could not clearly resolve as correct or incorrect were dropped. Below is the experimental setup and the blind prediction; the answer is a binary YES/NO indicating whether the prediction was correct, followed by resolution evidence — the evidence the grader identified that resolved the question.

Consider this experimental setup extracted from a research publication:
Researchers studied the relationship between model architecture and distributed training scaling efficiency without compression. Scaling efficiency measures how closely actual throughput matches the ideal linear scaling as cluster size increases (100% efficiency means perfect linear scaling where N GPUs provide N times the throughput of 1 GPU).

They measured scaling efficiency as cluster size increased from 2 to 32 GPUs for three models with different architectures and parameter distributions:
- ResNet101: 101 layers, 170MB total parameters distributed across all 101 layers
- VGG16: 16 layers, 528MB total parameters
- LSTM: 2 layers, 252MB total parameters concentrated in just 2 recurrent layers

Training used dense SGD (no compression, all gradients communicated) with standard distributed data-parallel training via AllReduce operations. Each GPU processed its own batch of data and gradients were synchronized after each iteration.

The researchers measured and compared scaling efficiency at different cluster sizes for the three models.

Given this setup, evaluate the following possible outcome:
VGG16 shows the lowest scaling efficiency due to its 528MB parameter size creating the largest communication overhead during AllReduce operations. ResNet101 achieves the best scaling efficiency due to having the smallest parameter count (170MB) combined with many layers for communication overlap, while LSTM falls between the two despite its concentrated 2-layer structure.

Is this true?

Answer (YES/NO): NO